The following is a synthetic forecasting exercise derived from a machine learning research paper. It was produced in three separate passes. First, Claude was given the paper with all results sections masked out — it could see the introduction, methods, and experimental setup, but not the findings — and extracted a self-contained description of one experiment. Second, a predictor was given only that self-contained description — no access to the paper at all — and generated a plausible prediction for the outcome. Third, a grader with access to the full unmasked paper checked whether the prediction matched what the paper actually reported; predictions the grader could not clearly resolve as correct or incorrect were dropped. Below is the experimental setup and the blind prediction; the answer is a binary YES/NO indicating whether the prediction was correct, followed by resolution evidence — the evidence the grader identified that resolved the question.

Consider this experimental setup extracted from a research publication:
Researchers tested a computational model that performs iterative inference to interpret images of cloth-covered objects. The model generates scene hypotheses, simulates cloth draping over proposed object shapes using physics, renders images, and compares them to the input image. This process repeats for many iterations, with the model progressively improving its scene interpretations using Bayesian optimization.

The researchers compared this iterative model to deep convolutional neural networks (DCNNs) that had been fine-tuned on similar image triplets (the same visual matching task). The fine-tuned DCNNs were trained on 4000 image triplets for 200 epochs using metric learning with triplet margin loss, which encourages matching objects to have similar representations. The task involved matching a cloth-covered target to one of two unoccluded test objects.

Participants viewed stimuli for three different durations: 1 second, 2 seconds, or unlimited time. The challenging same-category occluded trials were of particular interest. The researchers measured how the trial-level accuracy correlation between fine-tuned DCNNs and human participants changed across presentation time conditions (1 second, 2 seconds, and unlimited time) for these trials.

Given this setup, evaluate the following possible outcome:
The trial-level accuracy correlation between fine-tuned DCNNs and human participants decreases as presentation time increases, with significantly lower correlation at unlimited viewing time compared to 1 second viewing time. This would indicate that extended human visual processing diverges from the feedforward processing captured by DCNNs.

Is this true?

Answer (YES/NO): NO